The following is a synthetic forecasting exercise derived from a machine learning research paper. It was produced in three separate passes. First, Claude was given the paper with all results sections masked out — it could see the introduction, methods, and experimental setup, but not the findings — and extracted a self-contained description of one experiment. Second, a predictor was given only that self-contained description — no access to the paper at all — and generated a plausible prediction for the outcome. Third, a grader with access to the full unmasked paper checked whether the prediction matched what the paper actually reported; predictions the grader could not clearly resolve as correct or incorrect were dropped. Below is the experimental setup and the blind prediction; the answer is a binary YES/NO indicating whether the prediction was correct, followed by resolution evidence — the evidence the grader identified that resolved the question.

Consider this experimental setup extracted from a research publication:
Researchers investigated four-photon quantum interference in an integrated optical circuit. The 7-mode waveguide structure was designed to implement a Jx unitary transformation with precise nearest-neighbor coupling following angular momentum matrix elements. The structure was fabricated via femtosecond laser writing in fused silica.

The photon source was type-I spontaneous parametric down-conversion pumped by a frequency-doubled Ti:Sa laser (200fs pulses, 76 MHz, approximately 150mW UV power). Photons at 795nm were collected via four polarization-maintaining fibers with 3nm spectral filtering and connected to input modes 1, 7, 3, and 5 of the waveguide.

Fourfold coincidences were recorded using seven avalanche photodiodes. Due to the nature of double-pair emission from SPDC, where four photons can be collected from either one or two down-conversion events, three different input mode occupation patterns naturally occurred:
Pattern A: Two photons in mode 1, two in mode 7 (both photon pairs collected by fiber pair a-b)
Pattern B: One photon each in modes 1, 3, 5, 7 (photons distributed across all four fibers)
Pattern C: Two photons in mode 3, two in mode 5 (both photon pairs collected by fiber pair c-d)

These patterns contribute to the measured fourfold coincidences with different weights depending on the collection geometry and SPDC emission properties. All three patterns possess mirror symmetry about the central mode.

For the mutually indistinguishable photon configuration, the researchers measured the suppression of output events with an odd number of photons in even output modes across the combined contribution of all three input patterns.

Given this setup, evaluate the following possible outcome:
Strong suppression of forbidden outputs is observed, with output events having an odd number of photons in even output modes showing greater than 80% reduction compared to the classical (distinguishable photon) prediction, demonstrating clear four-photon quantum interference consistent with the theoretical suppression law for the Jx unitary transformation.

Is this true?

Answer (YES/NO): NO